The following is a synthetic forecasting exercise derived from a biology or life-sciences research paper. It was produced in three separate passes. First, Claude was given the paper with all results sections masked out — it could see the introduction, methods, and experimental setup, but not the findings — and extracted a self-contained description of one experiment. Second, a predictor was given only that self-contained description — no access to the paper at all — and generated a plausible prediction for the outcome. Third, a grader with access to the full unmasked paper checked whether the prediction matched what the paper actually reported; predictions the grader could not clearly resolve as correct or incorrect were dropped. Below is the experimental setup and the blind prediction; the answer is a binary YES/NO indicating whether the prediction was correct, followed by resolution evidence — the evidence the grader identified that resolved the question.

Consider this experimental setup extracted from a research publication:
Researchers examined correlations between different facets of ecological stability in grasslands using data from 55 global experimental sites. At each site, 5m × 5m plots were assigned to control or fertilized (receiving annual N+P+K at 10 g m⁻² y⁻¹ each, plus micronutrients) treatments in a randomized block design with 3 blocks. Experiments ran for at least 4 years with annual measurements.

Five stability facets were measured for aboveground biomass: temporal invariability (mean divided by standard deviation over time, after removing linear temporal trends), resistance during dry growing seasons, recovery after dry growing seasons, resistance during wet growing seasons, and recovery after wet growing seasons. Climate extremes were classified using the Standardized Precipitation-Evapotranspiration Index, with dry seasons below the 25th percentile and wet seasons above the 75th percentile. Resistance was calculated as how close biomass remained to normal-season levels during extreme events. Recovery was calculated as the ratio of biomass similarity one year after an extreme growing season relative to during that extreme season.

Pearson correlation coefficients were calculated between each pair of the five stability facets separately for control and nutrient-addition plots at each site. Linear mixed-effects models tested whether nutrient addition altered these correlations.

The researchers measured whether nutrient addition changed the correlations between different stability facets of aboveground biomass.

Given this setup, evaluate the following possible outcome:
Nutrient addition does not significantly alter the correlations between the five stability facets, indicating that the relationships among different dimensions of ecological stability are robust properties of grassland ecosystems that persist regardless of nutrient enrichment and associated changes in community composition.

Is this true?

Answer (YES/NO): NO